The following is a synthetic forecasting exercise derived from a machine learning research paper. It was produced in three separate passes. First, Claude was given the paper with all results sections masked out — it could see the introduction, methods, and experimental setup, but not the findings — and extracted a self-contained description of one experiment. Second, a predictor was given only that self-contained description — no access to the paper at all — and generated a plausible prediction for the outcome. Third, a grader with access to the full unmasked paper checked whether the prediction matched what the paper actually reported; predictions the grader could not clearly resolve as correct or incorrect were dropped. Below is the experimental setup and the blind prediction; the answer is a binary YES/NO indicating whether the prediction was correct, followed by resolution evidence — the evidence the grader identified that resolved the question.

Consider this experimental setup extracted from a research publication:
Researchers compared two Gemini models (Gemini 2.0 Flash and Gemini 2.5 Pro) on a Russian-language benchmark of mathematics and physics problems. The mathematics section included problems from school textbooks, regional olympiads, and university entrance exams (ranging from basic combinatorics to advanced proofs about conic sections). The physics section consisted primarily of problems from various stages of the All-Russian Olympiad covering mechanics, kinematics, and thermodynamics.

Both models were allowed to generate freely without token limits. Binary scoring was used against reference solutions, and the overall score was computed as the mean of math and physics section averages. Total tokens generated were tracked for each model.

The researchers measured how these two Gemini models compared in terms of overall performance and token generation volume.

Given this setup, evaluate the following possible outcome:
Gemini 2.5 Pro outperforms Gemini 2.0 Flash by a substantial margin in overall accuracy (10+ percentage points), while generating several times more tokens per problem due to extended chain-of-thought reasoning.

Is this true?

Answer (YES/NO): YES